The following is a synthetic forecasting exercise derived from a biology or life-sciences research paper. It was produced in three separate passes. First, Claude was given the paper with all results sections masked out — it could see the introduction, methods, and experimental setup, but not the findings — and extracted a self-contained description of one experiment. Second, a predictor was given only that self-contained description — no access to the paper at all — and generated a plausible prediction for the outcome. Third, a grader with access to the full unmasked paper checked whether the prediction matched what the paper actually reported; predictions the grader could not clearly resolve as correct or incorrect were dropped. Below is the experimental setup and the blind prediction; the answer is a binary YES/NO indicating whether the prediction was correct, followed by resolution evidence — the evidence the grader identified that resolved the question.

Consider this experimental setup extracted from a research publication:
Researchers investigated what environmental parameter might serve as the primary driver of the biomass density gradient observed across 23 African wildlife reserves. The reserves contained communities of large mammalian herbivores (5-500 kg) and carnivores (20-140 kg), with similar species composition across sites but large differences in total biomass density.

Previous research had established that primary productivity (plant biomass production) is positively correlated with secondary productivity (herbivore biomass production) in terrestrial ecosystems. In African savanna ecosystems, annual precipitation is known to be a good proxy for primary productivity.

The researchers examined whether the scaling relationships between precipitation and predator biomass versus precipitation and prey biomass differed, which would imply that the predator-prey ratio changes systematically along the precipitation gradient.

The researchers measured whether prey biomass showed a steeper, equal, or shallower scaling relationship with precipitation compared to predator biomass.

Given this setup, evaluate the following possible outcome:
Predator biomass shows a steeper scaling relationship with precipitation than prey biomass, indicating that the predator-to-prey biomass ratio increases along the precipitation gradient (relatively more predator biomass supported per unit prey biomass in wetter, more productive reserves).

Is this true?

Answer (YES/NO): NO